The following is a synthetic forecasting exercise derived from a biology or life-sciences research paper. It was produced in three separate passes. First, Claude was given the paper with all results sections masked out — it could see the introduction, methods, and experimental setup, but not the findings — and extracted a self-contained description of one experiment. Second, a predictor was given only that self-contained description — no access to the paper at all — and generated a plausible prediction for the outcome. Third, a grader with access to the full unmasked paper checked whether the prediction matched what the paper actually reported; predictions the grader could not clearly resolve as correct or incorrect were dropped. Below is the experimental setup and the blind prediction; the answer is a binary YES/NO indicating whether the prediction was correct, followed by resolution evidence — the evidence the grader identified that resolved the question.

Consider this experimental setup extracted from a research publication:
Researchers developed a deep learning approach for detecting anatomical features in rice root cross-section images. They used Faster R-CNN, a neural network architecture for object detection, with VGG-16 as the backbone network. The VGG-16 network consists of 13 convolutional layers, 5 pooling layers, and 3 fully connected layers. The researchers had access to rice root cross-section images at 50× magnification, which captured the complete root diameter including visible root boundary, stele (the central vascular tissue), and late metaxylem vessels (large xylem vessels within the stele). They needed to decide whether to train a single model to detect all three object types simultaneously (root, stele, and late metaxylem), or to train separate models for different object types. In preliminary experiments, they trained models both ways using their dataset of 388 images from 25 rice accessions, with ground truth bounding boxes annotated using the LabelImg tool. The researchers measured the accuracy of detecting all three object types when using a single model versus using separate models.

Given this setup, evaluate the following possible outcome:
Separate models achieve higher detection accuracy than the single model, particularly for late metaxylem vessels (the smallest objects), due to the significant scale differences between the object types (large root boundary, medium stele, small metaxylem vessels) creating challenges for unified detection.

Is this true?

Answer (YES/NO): YES